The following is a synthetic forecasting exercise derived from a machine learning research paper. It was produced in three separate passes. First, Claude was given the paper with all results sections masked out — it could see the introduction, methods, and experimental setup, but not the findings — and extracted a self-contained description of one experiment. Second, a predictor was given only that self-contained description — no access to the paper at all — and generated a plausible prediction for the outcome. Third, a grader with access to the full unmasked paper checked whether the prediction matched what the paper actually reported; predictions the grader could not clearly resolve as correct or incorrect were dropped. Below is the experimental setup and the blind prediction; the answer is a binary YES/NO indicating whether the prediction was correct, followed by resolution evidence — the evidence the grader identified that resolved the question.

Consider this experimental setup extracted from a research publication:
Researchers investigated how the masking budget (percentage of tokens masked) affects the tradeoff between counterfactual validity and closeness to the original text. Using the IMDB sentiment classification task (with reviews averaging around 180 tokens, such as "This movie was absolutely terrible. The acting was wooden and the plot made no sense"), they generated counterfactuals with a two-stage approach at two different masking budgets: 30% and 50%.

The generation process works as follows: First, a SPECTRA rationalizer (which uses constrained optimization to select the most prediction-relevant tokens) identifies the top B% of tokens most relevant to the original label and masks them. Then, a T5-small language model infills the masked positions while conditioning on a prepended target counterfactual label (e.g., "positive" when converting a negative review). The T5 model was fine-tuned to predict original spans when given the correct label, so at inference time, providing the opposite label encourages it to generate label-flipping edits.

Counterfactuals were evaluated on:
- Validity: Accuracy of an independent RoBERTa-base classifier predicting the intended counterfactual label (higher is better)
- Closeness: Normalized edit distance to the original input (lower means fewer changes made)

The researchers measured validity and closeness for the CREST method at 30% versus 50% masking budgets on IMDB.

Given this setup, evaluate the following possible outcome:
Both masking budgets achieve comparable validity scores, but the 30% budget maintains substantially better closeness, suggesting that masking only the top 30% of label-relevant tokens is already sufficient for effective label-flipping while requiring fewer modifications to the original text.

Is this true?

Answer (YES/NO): NO